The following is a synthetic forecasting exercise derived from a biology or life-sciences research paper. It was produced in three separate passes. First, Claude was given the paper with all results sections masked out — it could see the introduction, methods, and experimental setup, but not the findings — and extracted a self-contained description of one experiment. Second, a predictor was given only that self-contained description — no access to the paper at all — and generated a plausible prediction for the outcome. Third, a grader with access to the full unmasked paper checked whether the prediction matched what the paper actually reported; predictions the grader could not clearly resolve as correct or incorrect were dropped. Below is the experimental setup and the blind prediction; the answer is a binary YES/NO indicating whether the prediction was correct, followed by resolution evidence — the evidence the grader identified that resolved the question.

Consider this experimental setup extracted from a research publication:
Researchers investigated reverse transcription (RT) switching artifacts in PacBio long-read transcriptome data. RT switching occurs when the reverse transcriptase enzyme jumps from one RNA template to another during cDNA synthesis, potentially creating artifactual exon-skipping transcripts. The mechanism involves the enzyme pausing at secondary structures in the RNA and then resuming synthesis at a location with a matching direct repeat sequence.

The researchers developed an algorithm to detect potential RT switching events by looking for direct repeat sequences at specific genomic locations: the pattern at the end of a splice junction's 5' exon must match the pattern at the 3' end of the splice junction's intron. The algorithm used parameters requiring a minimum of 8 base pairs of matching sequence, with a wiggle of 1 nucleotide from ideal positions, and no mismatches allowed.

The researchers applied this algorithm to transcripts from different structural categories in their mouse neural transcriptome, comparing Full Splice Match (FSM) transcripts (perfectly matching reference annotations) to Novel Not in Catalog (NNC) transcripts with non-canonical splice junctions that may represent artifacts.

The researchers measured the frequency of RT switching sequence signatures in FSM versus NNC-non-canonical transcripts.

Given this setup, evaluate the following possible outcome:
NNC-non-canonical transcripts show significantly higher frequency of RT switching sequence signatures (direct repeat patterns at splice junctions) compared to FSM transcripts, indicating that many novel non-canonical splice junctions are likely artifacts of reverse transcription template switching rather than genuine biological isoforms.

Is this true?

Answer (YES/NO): YES